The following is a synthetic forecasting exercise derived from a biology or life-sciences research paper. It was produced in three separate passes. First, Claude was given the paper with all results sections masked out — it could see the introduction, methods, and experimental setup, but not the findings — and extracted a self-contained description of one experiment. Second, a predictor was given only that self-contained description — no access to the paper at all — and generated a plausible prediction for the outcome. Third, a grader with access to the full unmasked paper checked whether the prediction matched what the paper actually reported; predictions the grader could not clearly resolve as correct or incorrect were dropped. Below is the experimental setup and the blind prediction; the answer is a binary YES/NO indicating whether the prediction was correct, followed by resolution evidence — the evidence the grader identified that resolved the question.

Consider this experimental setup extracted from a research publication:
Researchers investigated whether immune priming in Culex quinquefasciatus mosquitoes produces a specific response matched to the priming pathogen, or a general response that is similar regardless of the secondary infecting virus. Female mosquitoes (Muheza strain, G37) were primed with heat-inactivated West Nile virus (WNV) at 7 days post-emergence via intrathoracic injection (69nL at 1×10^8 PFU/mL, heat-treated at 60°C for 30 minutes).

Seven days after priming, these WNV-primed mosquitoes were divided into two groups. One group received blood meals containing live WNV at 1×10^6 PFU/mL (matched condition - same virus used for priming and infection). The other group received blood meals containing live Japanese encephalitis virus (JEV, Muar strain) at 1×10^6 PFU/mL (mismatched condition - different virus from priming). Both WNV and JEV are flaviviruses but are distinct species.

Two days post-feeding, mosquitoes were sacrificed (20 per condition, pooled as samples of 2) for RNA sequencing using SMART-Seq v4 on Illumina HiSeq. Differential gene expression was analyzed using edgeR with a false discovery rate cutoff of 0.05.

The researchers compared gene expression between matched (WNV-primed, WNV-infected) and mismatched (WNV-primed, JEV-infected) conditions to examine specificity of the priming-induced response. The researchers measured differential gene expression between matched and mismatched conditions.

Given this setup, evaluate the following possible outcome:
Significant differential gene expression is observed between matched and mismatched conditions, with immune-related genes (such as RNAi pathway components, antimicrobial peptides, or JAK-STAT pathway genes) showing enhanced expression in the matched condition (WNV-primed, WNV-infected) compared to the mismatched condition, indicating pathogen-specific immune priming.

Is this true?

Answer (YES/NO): NO